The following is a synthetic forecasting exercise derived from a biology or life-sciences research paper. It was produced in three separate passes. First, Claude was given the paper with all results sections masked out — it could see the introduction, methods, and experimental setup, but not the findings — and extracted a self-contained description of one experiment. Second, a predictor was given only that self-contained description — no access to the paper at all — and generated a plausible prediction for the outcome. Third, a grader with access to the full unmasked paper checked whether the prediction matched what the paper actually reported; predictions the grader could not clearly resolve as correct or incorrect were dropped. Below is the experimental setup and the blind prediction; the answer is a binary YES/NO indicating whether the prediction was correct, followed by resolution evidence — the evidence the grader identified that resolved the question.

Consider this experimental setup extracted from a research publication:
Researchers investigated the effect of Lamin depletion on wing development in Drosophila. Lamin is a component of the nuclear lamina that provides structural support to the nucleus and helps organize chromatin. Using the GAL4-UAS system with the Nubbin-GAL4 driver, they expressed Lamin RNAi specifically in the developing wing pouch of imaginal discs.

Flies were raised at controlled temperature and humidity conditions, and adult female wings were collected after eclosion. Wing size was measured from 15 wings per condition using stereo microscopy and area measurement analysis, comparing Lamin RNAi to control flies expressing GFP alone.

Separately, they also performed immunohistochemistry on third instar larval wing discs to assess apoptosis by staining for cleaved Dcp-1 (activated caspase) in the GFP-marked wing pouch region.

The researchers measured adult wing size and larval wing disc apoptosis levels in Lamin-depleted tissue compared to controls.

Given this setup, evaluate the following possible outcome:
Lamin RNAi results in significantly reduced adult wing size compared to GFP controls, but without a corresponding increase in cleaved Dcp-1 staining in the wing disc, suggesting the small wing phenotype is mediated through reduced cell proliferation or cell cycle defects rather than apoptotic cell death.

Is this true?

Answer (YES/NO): NO